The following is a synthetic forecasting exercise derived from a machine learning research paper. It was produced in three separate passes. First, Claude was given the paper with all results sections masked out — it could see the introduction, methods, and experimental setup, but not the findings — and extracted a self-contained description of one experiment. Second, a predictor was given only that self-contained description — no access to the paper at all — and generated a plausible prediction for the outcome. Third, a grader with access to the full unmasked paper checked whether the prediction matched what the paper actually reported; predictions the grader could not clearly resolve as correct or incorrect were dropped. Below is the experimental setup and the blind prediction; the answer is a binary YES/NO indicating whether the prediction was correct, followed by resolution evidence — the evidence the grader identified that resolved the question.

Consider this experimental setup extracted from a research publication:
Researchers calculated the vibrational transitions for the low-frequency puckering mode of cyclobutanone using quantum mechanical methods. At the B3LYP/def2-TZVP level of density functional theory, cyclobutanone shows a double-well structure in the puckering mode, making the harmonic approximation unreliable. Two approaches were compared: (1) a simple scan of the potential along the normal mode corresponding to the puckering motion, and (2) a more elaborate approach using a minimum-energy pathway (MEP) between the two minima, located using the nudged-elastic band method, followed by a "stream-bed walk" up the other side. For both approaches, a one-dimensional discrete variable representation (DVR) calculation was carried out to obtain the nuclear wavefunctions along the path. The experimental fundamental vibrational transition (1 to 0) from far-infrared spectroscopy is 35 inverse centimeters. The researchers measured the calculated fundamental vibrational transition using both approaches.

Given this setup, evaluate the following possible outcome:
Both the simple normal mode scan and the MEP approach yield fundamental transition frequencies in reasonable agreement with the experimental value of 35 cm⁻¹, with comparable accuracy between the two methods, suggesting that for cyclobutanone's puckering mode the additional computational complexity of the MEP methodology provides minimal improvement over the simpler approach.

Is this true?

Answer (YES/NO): NO